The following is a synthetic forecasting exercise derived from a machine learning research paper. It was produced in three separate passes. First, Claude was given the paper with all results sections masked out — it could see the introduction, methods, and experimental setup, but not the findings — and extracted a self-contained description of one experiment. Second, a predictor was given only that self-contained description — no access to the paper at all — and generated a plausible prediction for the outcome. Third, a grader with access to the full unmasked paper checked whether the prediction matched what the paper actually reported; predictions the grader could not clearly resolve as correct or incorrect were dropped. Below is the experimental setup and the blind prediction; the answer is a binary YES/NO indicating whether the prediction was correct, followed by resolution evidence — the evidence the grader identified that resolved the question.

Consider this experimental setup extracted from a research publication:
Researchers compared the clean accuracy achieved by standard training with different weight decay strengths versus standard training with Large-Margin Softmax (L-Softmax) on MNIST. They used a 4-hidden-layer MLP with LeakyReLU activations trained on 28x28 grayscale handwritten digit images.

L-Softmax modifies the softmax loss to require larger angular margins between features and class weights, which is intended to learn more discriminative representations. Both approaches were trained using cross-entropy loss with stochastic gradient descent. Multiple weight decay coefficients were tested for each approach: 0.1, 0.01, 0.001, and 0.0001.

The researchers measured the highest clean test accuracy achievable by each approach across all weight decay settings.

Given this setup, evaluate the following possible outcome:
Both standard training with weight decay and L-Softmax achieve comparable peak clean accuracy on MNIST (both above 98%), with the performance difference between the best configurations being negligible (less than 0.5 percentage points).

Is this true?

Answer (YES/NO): YES